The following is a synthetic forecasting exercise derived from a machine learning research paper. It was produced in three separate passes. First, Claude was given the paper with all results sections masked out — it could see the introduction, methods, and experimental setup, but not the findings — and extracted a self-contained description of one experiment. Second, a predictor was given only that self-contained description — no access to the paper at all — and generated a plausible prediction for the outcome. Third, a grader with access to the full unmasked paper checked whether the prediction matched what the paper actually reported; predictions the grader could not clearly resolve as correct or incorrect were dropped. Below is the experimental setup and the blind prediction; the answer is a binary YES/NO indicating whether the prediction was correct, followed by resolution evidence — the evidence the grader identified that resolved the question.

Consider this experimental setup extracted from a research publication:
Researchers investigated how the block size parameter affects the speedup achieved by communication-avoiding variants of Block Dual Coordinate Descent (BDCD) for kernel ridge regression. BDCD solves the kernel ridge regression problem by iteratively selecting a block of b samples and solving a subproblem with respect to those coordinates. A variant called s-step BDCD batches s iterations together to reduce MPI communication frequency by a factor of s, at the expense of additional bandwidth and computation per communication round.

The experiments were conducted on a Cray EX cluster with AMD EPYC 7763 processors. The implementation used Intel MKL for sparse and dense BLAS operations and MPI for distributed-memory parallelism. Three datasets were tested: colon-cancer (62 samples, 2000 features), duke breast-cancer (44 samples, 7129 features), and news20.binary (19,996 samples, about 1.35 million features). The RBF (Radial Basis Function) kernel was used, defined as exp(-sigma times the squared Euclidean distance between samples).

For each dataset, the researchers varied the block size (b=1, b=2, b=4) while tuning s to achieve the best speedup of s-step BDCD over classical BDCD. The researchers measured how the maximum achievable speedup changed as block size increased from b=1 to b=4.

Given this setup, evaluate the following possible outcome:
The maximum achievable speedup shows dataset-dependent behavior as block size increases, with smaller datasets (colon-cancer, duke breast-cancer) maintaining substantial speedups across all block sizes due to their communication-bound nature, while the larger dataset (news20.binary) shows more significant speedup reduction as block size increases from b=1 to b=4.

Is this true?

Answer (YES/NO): NO